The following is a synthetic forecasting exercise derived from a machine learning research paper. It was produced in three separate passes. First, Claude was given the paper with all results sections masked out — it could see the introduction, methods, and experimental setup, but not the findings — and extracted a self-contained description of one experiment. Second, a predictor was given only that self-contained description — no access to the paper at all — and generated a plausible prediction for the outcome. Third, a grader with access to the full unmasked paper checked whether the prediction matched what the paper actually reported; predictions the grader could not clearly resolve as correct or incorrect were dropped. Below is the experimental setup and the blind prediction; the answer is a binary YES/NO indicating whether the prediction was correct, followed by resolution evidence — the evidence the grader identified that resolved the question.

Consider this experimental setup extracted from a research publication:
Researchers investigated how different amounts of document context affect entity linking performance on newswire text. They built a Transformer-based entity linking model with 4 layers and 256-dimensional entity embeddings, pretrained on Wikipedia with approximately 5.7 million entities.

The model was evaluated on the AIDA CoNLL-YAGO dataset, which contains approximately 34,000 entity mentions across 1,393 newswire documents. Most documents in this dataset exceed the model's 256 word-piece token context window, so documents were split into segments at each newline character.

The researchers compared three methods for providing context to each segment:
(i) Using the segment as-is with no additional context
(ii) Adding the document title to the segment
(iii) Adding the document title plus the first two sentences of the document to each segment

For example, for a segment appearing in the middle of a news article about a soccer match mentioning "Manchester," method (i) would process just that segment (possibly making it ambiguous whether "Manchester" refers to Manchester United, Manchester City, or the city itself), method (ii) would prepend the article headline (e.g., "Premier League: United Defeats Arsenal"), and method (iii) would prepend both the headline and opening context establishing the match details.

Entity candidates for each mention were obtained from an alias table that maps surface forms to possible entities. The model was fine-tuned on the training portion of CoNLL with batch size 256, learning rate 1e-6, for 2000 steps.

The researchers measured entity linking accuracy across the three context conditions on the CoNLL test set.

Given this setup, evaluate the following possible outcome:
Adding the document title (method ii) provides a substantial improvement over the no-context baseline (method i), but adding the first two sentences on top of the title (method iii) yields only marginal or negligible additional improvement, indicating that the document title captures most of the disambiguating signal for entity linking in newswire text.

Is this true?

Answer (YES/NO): NO